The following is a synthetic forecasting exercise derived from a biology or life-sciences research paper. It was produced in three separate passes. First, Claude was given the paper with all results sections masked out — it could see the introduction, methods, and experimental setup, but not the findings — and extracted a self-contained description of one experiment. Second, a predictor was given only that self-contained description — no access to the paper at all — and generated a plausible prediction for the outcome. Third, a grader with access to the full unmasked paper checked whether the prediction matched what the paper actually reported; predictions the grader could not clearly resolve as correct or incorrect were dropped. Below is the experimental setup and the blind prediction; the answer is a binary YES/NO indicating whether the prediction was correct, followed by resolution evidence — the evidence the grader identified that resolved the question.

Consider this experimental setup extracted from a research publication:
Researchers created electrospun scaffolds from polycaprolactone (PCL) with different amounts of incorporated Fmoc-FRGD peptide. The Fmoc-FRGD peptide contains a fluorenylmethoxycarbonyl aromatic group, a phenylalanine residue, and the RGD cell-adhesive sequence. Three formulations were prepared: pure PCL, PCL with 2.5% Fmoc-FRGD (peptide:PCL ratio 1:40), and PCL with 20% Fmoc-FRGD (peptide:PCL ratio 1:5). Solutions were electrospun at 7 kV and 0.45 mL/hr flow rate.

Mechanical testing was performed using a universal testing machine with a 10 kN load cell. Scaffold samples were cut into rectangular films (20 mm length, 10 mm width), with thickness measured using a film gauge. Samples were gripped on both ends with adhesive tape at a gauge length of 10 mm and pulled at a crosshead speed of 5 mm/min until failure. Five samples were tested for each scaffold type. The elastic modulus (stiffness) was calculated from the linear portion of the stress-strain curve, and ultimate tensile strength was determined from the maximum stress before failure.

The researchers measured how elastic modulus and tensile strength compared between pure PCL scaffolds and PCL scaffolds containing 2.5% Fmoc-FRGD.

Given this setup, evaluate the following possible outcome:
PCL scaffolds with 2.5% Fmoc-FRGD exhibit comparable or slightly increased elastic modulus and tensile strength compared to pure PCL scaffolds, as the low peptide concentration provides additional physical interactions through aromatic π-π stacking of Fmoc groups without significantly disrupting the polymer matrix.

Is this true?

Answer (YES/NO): NO